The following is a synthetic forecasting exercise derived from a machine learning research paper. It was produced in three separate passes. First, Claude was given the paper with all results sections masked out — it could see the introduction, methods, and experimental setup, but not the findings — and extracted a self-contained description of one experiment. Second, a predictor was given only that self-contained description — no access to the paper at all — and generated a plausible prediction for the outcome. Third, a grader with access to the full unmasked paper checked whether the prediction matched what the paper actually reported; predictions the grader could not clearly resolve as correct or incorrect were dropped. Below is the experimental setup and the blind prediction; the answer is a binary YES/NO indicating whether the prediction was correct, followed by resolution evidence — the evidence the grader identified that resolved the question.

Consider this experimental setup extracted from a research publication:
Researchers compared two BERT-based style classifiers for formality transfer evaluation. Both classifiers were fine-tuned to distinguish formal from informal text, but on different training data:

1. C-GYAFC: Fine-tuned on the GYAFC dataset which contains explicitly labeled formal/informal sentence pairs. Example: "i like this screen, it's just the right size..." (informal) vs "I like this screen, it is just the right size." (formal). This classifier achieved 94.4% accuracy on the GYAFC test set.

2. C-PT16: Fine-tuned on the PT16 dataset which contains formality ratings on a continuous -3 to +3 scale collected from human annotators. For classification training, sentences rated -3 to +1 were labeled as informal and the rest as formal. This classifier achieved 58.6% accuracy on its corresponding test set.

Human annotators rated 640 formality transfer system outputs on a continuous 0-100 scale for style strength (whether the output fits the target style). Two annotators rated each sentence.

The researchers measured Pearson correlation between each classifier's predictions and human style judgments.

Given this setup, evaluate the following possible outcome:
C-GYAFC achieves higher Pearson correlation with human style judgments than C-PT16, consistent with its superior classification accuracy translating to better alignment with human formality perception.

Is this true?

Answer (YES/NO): YES